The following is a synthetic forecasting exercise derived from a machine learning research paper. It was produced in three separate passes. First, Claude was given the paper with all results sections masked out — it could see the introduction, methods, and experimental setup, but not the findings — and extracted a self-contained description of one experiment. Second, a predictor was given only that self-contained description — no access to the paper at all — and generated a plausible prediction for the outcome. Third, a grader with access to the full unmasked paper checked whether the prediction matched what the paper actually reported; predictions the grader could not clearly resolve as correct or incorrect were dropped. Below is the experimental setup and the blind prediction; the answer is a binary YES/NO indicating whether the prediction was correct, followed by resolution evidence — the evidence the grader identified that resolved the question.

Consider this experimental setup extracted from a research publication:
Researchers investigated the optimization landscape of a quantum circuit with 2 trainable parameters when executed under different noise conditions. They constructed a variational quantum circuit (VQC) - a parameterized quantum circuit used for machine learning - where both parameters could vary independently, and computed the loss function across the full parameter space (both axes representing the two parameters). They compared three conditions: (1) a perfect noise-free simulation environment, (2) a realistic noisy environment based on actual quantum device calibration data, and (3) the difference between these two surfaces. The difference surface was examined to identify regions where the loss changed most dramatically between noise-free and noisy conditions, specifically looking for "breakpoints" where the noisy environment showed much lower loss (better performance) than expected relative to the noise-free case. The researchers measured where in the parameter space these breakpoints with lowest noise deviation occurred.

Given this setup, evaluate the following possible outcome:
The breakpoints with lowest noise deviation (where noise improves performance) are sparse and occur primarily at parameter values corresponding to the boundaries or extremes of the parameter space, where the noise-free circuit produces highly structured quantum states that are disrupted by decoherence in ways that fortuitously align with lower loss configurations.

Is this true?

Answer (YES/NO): NO